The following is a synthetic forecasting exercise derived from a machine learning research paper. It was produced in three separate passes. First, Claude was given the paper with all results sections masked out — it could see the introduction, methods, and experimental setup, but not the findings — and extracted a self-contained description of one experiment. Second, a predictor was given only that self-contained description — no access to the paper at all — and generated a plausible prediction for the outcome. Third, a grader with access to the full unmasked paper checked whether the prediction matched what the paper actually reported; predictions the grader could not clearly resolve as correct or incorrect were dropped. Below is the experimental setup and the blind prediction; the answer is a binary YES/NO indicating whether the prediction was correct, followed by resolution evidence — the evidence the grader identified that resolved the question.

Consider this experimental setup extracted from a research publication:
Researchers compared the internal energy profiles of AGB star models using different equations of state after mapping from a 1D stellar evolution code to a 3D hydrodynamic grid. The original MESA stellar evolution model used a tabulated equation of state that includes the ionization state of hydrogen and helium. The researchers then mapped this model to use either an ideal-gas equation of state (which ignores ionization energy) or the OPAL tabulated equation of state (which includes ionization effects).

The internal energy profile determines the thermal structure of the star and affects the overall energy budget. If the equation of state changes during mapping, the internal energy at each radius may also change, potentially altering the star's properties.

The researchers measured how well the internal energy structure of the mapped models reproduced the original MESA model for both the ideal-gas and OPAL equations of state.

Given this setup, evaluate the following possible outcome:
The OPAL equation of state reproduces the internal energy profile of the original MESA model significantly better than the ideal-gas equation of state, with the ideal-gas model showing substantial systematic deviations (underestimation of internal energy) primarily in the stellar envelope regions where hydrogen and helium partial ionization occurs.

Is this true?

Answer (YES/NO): YES